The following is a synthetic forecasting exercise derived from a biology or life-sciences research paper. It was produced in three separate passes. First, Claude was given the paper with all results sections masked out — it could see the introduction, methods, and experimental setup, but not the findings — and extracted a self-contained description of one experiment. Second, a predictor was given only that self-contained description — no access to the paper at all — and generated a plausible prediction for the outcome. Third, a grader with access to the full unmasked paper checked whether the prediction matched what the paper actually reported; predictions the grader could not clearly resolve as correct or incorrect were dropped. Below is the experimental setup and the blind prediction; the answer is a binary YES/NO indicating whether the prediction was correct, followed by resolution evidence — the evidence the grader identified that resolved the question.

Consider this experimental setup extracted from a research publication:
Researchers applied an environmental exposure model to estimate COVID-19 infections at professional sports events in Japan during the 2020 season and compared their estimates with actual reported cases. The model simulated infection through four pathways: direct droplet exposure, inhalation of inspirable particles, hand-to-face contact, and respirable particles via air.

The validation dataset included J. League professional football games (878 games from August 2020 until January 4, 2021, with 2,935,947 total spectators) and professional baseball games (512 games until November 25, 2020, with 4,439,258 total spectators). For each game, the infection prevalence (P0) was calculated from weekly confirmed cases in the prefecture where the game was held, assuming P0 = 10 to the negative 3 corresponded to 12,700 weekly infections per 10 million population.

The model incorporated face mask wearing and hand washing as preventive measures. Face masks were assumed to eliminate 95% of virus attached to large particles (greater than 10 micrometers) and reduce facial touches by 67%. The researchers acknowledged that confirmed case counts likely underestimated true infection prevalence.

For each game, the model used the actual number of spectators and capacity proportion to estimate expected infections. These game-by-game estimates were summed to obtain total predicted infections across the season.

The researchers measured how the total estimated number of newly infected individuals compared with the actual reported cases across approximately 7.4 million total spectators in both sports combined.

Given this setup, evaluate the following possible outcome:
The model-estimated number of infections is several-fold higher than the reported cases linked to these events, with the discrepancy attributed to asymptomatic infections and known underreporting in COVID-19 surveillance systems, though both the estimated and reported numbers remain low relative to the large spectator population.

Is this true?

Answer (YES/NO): NO